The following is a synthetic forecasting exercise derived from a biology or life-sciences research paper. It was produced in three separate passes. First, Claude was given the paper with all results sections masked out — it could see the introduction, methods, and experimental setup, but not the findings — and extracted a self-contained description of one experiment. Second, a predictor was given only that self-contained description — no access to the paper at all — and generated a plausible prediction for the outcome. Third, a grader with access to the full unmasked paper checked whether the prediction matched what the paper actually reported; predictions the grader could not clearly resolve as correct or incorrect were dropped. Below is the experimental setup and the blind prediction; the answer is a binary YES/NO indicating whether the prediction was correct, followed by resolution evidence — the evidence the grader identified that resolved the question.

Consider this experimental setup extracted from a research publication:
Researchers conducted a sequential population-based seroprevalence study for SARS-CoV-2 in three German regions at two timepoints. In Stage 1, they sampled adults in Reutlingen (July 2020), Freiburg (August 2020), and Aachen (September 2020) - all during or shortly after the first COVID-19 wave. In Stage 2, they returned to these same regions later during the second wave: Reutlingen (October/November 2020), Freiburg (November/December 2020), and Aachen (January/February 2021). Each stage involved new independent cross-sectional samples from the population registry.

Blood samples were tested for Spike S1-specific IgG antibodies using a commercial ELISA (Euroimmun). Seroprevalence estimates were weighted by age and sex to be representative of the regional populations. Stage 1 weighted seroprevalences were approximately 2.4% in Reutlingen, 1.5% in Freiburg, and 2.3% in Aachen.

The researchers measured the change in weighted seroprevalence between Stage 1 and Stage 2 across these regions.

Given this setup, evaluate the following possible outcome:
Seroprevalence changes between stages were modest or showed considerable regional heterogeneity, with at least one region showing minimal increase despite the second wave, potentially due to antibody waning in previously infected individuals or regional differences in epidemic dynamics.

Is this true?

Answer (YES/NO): YES